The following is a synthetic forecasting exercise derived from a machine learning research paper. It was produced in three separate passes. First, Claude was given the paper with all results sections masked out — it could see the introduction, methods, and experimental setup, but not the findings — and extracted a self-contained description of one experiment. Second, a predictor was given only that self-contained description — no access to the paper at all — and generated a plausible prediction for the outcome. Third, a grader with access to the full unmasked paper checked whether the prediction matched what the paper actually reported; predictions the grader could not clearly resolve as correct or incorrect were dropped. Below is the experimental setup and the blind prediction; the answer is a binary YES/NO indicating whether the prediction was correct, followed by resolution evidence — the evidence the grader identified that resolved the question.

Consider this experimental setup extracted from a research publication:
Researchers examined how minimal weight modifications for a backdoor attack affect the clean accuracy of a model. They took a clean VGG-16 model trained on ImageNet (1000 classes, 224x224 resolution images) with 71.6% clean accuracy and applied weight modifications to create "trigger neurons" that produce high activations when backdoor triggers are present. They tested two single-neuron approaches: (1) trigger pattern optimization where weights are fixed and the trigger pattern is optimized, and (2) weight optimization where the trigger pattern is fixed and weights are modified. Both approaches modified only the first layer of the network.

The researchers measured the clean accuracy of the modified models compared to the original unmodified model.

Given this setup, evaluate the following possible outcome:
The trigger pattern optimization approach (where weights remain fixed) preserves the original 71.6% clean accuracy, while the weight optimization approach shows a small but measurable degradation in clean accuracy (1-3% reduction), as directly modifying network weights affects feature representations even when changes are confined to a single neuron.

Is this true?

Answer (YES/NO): NO